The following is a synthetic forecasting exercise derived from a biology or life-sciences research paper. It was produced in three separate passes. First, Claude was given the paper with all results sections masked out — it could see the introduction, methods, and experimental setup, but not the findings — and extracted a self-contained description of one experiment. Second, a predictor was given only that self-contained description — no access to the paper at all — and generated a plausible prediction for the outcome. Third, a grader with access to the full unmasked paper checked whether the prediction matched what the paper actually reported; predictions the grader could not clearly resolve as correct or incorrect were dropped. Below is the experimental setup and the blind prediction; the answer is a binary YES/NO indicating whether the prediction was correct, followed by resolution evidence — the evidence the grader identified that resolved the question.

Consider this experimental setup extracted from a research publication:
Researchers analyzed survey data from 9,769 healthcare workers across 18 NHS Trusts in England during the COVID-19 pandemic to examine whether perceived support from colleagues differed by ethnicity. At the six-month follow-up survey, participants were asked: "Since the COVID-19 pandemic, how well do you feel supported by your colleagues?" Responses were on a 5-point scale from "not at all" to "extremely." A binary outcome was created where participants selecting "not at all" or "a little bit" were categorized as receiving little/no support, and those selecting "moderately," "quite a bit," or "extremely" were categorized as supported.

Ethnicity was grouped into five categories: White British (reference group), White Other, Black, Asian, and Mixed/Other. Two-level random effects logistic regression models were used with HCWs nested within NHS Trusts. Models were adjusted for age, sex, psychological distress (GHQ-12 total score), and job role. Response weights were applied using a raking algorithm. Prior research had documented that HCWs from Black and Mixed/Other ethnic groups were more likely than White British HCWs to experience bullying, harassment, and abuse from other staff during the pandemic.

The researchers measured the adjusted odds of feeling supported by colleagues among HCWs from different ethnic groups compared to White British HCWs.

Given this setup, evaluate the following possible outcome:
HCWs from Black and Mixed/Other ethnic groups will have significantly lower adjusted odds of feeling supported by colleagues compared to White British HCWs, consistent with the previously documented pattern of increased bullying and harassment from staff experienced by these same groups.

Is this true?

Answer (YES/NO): NO